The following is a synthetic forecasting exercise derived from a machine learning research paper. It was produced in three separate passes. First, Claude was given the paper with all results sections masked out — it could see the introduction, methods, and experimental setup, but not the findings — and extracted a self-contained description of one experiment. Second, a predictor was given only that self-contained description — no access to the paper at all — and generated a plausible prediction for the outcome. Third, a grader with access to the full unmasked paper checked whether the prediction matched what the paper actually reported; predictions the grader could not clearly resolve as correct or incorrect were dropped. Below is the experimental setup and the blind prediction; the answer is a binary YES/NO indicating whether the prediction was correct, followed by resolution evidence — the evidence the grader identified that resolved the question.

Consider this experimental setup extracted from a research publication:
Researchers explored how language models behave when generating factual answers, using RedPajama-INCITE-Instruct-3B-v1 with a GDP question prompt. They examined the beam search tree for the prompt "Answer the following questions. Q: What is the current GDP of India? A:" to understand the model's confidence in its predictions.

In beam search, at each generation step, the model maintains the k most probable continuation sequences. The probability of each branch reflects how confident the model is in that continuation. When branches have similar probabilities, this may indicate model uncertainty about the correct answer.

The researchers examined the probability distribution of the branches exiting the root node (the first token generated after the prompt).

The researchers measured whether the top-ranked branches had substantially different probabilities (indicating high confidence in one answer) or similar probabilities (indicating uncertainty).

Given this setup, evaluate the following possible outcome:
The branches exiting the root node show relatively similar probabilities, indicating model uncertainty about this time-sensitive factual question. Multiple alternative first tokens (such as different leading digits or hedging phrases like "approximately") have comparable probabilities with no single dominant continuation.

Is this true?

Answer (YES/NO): YES